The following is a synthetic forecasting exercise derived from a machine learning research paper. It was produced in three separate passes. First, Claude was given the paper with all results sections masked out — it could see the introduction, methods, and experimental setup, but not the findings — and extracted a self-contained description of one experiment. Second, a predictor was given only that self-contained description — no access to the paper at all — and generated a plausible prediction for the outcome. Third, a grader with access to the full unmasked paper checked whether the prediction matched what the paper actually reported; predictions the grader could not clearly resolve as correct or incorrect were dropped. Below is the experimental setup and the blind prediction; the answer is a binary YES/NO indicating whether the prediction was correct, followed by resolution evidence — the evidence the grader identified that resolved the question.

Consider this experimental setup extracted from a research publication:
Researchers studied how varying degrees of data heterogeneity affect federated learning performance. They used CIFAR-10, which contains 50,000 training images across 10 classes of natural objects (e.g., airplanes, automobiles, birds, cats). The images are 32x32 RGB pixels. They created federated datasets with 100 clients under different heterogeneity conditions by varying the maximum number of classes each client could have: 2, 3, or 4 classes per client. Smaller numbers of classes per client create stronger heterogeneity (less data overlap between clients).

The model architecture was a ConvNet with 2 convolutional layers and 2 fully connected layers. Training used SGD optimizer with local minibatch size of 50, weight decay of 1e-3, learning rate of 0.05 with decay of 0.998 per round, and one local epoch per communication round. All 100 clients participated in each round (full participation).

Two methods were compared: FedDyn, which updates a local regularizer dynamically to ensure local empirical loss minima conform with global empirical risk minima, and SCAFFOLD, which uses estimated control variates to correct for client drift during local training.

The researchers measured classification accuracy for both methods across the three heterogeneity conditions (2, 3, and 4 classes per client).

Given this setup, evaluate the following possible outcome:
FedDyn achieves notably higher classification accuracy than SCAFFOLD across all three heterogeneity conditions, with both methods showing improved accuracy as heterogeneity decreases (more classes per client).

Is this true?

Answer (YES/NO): YES